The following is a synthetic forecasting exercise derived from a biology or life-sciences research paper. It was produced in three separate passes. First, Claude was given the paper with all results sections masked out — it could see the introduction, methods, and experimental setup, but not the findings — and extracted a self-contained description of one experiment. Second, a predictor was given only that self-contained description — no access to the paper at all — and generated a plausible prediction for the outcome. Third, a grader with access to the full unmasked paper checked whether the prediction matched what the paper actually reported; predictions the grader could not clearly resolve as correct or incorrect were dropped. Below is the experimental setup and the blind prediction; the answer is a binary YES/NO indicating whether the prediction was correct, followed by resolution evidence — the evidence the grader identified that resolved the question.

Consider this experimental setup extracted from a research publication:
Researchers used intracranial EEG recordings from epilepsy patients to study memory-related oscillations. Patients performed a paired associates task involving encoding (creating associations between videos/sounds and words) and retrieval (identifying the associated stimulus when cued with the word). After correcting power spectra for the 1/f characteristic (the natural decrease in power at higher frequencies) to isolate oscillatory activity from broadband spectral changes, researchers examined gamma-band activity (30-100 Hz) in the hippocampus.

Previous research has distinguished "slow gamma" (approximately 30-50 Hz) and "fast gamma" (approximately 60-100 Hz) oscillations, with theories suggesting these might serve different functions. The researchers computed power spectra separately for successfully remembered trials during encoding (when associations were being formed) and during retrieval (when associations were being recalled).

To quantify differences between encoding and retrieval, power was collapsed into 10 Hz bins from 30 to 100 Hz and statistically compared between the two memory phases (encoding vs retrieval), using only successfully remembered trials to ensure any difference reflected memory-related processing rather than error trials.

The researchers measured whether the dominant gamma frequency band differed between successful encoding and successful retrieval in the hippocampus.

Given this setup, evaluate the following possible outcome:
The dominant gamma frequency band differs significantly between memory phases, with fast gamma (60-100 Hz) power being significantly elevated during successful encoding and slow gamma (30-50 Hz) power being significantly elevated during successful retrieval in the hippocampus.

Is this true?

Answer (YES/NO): NO